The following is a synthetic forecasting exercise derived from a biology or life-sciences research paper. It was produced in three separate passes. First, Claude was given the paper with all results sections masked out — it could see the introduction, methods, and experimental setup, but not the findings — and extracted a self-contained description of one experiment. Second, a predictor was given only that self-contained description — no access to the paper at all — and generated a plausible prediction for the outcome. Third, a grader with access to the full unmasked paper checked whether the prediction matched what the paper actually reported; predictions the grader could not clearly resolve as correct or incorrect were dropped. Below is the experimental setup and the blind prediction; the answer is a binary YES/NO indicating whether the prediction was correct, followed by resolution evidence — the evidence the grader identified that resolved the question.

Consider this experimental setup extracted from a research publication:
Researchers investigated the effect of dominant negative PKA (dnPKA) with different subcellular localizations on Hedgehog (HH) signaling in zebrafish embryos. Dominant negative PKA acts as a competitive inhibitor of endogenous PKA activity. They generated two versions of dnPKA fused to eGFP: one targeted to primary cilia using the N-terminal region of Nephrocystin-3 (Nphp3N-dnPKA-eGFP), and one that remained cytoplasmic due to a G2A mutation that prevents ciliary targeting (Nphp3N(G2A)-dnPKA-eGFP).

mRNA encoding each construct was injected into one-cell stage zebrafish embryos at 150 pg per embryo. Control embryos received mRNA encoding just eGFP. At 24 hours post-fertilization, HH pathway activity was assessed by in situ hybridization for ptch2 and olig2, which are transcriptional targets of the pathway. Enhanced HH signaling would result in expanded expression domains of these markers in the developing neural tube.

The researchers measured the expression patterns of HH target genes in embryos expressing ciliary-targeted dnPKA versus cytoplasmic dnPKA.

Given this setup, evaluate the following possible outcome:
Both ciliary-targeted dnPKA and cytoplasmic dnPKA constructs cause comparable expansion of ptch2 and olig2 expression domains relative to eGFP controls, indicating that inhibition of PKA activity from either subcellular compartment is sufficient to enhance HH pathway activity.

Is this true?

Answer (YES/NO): NO